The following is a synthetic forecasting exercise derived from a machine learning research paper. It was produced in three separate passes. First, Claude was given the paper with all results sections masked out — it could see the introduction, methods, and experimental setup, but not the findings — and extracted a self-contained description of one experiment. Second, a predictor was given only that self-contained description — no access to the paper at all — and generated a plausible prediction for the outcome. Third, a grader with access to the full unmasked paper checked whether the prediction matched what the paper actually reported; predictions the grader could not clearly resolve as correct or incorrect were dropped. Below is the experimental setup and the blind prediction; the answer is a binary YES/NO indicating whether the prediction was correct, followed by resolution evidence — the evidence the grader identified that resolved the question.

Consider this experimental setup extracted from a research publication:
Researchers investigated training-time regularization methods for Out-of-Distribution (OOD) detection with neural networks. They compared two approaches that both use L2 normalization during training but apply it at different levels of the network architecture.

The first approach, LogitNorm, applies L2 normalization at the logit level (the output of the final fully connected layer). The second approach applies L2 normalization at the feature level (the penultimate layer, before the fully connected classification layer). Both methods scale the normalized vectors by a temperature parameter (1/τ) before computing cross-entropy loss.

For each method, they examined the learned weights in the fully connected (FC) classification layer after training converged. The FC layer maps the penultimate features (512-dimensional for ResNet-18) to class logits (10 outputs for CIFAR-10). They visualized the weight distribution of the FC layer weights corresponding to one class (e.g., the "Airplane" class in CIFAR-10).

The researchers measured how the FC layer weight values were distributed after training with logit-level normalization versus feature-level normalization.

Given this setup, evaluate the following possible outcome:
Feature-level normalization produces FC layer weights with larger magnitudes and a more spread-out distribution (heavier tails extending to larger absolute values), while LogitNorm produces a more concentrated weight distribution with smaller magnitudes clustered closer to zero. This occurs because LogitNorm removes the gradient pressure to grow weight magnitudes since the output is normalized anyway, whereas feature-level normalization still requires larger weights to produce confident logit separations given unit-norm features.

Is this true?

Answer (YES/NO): YES